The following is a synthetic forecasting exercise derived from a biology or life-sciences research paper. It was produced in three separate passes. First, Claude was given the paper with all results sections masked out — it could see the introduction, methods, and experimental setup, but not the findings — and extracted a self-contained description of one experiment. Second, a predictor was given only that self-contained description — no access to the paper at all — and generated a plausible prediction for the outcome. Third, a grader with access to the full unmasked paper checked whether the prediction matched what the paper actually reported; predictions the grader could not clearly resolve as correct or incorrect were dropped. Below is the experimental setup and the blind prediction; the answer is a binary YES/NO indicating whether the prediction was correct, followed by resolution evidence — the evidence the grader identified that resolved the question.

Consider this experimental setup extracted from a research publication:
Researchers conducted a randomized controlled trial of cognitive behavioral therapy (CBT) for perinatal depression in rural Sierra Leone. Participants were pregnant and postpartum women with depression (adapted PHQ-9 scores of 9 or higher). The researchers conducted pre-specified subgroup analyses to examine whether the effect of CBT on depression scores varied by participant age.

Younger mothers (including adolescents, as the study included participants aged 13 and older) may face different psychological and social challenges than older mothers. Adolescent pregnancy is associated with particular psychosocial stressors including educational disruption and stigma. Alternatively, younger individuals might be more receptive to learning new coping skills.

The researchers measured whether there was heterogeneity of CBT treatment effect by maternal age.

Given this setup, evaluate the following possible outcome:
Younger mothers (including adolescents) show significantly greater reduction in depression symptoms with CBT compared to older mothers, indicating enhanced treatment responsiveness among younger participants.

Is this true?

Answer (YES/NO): NO